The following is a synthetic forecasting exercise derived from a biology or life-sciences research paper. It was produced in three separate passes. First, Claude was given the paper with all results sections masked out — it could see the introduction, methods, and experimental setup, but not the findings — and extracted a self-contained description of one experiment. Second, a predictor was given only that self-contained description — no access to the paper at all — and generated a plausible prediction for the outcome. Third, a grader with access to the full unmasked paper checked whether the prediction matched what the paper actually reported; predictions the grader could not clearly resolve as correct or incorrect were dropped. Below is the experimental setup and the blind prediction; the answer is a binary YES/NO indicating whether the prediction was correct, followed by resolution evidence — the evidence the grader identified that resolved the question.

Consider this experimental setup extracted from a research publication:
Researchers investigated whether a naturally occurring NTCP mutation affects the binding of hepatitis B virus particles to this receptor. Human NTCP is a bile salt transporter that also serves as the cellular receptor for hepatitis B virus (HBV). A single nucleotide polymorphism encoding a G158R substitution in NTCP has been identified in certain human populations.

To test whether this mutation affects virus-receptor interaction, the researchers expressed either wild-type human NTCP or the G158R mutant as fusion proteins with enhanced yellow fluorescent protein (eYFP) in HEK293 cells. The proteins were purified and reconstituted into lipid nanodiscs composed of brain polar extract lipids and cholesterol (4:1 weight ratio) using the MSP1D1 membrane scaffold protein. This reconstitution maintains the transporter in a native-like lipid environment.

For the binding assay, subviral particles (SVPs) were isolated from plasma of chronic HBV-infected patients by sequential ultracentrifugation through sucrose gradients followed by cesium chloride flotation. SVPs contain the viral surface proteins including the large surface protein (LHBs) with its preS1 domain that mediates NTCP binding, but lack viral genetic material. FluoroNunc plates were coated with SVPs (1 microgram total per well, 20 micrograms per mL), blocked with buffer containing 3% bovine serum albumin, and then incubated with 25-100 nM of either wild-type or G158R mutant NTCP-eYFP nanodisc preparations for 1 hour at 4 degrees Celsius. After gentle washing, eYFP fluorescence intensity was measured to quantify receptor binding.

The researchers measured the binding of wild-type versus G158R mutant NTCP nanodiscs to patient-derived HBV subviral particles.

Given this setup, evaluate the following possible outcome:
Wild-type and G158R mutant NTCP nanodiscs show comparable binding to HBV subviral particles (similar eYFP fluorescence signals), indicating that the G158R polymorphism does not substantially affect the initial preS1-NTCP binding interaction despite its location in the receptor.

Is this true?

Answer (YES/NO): NO